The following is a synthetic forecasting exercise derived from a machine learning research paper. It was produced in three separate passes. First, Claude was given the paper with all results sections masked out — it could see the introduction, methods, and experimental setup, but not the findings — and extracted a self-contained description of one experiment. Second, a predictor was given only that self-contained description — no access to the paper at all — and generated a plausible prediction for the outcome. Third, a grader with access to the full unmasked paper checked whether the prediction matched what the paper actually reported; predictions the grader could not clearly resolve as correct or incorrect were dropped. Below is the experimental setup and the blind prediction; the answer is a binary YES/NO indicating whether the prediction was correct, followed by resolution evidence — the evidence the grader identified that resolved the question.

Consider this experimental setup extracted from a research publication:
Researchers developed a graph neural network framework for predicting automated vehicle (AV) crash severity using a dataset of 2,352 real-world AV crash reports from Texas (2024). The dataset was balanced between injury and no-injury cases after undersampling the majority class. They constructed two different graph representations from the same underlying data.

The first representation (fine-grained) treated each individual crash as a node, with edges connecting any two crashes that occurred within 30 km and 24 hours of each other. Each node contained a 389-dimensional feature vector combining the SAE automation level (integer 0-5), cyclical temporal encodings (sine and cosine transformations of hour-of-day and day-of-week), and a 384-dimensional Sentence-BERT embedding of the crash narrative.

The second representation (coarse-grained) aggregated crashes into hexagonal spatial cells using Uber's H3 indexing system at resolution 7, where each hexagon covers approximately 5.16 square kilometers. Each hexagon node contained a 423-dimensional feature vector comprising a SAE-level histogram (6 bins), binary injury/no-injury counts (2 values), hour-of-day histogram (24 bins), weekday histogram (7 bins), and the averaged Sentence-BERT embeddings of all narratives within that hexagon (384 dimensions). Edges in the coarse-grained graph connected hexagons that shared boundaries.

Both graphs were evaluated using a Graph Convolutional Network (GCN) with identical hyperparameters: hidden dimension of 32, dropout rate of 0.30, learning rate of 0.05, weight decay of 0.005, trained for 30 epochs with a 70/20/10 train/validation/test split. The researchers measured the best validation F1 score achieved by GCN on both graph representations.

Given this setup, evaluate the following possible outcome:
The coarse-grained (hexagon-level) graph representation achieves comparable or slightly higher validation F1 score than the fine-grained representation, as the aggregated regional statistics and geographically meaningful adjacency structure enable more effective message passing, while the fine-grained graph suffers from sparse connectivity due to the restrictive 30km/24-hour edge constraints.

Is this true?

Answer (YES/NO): NO